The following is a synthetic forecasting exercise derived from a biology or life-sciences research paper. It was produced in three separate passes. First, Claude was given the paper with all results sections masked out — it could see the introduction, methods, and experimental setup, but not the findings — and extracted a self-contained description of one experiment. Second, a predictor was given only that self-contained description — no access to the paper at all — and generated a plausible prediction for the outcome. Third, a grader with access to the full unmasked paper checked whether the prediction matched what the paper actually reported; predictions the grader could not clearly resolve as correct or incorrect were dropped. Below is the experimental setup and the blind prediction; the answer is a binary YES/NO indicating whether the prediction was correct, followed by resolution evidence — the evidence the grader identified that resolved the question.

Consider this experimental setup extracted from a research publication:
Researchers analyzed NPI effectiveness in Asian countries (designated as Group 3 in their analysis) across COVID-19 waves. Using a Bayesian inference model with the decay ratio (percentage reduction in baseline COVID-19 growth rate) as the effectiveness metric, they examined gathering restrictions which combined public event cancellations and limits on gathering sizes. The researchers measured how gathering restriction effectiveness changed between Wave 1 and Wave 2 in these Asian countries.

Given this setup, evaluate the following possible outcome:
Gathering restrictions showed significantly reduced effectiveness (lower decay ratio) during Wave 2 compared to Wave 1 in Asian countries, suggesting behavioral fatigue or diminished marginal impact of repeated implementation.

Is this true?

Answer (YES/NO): YES